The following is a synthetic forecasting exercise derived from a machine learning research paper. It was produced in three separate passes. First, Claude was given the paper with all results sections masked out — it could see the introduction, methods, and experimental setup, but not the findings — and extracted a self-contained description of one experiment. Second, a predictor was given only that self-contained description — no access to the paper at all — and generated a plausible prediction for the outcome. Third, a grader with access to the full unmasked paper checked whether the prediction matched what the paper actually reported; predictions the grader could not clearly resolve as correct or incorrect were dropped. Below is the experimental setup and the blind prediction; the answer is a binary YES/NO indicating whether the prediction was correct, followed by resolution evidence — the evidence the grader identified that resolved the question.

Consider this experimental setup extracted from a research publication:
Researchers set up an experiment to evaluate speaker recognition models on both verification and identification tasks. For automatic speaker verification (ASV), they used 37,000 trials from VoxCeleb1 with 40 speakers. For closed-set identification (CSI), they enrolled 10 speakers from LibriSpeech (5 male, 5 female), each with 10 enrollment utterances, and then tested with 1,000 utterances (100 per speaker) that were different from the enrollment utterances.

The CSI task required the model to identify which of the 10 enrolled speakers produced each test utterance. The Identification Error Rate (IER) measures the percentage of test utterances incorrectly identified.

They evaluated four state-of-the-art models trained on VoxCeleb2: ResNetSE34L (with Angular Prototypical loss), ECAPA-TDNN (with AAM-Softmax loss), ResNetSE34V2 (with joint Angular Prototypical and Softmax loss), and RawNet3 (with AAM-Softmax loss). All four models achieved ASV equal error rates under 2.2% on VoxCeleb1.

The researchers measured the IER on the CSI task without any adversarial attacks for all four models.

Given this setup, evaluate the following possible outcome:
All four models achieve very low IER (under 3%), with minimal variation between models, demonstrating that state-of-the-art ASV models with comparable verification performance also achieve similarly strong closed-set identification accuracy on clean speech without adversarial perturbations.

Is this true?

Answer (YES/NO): YES